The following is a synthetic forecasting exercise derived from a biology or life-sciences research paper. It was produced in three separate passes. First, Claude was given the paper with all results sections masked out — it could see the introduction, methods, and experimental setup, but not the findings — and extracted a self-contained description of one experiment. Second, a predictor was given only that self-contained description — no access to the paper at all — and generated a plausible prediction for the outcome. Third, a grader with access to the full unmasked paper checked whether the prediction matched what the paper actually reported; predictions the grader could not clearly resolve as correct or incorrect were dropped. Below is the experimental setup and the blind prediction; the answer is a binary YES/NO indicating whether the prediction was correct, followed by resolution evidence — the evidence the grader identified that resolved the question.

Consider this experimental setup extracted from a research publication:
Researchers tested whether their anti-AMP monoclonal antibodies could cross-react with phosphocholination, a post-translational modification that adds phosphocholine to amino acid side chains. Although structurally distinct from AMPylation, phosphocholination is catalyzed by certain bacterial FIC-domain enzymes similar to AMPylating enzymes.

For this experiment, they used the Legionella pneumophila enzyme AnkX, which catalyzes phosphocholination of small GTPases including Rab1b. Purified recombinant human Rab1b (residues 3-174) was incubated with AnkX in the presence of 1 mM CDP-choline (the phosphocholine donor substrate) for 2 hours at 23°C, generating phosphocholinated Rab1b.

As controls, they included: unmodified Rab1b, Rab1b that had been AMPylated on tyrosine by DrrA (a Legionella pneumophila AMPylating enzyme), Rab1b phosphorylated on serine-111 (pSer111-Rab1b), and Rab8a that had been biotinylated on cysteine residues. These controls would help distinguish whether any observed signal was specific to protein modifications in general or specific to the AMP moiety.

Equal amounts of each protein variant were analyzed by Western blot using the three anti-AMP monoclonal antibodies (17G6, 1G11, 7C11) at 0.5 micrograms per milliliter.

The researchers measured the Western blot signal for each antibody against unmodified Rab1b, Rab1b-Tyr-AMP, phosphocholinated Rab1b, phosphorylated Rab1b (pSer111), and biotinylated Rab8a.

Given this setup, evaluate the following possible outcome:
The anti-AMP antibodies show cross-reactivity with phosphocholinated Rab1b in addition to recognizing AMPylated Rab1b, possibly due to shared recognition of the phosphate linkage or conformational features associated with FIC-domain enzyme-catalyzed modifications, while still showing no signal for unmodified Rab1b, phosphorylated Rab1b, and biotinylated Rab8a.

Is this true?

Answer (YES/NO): NO